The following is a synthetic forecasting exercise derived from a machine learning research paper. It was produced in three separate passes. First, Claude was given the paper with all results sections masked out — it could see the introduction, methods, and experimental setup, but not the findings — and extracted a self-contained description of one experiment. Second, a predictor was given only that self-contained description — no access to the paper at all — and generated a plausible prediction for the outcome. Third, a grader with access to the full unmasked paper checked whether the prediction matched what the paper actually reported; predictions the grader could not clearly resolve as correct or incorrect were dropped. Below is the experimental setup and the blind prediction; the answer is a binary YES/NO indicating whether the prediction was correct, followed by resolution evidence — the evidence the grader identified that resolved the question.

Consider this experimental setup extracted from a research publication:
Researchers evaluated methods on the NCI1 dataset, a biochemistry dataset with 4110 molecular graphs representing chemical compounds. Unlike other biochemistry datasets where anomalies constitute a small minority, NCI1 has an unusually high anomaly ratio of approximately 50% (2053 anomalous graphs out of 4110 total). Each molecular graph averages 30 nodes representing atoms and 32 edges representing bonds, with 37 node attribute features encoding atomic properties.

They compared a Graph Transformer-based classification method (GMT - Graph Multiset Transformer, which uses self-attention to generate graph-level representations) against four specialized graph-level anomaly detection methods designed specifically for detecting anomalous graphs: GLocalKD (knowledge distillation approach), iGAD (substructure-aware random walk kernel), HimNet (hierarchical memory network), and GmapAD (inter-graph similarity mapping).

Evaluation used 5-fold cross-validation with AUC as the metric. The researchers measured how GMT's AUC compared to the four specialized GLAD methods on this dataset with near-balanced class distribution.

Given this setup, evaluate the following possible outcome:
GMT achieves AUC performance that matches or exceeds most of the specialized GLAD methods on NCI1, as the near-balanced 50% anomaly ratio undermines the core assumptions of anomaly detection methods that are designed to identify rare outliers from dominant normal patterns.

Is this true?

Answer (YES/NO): YES